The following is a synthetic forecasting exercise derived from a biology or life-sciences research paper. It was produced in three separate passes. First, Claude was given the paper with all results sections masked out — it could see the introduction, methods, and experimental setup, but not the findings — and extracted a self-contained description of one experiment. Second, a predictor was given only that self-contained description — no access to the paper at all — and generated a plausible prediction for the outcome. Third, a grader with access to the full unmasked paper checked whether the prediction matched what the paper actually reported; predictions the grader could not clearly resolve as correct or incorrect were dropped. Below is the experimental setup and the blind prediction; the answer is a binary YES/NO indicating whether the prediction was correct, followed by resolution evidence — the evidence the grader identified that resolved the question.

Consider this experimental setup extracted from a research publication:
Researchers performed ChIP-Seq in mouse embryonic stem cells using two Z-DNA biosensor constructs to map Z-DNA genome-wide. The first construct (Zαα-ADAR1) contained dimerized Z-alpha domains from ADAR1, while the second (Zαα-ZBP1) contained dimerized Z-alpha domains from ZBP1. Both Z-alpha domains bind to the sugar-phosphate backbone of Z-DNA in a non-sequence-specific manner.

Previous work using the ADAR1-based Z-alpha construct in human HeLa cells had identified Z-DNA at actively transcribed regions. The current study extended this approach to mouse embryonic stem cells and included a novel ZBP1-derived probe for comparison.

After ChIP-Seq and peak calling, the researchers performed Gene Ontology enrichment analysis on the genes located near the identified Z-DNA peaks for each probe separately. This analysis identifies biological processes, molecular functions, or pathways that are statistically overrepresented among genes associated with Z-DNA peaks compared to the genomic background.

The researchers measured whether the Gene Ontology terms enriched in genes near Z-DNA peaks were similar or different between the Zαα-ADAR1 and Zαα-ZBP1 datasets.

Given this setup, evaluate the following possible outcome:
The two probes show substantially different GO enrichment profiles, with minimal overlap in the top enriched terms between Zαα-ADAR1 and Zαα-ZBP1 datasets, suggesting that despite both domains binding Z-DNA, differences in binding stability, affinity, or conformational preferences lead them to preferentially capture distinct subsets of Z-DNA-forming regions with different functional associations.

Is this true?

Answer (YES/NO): YES